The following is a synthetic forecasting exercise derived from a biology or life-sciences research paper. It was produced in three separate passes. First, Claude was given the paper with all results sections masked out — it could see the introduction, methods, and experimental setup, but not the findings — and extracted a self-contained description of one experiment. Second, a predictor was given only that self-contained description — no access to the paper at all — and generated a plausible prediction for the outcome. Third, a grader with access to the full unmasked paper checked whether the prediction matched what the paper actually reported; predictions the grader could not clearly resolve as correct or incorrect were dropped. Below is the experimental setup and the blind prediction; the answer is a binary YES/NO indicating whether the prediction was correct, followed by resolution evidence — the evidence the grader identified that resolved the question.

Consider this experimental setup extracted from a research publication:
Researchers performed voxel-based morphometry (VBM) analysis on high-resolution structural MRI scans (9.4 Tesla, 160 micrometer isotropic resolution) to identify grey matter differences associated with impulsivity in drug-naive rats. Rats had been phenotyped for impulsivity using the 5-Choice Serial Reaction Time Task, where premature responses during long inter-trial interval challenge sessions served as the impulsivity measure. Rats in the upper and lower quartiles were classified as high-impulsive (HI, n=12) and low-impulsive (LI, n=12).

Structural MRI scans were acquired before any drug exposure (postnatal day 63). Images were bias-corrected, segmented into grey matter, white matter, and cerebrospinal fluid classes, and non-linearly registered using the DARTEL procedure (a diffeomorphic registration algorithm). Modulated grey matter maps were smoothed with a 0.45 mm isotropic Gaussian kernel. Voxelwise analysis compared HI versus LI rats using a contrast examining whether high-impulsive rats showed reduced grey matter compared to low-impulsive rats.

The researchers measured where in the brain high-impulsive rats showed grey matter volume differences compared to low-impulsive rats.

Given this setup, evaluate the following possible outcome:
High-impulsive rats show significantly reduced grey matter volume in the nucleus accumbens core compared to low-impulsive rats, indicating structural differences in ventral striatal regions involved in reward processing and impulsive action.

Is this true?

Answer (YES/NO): NO